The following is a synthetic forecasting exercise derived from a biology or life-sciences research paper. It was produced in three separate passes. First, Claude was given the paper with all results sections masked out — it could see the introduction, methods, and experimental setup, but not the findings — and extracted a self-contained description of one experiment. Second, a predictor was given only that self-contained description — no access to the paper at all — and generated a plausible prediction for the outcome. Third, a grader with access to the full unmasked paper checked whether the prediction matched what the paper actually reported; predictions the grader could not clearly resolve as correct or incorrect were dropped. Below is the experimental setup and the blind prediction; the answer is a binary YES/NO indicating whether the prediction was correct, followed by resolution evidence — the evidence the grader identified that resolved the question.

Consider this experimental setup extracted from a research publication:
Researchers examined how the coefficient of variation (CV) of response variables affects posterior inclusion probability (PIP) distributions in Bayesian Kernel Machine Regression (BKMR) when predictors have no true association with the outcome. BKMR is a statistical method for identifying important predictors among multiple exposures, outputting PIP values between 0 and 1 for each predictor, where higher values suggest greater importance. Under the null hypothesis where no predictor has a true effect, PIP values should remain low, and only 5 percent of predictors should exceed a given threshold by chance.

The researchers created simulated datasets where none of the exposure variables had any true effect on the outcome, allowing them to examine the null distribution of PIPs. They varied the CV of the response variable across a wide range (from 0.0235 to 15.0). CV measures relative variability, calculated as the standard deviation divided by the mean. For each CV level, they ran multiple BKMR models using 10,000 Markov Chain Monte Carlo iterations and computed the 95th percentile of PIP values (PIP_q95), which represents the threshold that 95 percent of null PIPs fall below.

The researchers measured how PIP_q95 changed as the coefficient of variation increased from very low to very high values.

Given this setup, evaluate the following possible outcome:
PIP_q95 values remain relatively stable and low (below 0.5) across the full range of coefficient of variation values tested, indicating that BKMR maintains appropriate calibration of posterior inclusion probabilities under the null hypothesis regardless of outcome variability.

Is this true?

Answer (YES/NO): NO